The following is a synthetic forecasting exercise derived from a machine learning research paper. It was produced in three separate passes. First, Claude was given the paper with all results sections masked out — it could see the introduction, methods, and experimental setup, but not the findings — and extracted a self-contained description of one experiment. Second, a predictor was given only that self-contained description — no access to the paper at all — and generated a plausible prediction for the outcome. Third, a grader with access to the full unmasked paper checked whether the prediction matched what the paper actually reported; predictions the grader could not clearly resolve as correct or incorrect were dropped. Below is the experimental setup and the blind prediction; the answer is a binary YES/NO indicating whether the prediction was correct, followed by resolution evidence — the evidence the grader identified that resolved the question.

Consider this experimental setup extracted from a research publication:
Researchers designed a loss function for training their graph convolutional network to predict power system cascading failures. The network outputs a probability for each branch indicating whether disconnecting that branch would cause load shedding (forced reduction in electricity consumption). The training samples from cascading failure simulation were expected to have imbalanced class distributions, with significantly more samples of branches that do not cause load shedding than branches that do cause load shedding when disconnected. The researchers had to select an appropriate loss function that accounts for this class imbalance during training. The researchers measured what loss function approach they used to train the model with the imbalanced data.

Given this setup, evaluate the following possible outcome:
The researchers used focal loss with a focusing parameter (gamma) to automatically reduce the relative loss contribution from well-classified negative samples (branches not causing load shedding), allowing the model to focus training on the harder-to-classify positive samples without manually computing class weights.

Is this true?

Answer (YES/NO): NO